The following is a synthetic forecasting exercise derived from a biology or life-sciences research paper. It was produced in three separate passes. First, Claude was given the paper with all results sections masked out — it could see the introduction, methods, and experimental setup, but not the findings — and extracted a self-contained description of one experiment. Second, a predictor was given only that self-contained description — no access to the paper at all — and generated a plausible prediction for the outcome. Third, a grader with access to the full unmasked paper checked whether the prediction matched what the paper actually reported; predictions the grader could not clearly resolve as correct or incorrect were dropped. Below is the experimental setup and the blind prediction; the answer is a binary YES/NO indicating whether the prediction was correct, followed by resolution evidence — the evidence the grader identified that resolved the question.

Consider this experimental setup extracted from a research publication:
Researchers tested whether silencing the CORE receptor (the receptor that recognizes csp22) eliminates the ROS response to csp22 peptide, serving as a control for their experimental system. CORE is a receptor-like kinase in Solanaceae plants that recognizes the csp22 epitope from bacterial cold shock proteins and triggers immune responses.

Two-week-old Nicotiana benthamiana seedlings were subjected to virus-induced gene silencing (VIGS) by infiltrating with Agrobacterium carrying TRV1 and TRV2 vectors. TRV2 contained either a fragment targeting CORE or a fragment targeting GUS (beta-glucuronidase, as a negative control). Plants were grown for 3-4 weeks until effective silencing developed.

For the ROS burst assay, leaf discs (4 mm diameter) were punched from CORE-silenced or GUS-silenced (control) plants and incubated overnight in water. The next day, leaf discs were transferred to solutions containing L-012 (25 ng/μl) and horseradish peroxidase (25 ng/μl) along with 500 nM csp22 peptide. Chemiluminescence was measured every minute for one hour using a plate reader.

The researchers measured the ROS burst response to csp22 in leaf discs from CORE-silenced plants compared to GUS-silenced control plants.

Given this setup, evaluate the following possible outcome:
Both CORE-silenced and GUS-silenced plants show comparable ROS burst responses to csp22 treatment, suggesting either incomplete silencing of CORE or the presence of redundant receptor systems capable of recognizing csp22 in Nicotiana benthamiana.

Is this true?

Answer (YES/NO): NO